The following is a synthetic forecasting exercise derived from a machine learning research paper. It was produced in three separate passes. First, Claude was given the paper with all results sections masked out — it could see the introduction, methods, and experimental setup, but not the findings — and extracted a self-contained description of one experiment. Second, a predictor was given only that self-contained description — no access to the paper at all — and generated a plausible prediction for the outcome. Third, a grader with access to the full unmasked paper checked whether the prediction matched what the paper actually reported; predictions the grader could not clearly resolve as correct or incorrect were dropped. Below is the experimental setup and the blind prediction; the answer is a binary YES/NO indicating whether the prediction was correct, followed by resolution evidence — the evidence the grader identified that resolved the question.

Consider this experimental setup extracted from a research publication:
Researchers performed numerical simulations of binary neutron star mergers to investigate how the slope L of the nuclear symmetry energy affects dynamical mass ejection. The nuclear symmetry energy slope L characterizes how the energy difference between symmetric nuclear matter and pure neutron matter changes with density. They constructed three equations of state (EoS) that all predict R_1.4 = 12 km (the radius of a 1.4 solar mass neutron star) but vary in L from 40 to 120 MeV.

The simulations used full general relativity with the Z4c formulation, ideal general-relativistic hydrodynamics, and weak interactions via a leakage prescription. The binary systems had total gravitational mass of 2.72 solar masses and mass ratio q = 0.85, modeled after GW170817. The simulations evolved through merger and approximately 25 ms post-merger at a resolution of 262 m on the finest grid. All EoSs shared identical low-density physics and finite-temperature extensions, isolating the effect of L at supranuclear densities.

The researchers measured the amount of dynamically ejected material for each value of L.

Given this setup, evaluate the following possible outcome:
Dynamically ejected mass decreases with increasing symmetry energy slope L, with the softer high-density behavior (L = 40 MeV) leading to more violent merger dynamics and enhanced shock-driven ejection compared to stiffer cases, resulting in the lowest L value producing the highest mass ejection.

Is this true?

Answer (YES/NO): NO